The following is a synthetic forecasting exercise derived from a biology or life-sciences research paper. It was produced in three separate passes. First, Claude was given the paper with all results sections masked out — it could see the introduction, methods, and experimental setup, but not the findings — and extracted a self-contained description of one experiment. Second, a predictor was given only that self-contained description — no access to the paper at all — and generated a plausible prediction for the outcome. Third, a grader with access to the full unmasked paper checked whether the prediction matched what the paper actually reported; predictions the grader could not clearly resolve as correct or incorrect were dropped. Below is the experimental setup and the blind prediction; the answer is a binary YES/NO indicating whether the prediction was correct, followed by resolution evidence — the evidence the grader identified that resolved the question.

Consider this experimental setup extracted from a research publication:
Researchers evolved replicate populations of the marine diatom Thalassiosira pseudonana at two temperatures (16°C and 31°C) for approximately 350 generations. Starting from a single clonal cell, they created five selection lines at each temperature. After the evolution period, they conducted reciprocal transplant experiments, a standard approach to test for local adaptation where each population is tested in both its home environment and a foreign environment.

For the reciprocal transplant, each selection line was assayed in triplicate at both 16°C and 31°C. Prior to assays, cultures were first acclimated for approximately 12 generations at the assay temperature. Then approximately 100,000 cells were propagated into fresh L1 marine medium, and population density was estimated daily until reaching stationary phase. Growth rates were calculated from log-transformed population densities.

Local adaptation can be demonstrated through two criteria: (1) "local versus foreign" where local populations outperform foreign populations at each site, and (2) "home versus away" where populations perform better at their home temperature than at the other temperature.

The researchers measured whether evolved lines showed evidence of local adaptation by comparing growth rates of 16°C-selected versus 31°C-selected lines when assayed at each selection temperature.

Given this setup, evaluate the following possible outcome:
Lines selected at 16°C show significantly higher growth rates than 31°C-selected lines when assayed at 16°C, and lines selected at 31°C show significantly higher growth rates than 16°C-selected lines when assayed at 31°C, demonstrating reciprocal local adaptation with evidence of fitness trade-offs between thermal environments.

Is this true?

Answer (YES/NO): YES